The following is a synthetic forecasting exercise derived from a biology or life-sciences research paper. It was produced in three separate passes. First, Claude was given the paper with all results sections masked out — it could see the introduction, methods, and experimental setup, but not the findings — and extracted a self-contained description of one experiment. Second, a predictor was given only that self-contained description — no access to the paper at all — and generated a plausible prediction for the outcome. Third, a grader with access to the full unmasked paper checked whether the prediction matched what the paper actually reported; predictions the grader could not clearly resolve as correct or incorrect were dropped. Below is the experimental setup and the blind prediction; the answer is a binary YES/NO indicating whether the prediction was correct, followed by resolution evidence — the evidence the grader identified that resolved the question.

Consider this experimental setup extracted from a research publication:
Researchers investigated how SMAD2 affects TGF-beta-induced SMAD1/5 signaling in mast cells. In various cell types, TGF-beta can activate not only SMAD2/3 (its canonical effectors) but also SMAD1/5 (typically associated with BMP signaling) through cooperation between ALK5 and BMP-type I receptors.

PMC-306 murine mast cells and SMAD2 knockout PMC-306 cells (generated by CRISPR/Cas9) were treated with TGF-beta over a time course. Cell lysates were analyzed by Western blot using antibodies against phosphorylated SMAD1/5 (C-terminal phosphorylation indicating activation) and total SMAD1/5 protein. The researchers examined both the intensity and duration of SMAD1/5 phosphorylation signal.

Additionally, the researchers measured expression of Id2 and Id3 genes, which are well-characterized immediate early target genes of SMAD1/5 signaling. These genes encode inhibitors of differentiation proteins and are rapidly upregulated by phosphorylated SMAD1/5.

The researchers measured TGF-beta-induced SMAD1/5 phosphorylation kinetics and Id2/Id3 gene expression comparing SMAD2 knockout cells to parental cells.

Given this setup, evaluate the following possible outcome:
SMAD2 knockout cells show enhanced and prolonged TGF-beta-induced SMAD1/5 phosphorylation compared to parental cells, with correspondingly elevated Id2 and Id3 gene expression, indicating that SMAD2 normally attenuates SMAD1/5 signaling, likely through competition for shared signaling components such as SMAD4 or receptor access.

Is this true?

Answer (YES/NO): NO